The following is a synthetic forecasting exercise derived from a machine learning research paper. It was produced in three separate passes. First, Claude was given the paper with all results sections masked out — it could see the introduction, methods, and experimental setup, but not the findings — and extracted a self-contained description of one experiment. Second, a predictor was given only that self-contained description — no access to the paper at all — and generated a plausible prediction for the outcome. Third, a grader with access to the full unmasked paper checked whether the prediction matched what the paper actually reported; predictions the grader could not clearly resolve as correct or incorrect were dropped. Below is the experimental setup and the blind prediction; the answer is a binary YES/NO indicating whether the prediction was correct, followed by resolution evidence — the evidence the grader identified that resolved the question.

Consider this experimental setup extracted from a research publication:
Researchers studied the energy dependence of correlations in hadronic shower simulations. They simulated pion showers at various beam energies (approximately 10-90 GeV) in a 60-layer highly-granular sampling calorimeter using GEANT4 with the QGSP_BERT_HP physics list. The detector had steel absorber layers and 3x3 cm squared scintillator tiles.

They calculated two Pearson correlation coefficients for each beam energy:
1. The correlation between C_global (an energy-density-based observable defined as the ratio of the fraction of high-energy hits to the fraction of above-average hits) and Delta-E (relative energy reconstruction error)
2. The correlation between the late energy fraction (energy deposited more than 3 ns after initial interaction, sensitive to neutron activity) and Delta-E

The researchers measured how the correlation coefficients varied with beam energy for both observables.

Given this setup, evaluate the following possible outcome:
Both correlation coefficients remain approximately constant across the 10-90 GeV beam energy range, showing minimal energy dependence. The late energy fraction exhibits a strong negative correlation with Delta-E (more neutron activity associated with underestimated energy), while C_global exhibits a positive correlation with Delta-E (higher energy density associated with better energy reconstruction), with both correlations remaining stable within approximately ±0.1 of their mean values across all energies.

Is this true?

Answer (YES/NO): NO